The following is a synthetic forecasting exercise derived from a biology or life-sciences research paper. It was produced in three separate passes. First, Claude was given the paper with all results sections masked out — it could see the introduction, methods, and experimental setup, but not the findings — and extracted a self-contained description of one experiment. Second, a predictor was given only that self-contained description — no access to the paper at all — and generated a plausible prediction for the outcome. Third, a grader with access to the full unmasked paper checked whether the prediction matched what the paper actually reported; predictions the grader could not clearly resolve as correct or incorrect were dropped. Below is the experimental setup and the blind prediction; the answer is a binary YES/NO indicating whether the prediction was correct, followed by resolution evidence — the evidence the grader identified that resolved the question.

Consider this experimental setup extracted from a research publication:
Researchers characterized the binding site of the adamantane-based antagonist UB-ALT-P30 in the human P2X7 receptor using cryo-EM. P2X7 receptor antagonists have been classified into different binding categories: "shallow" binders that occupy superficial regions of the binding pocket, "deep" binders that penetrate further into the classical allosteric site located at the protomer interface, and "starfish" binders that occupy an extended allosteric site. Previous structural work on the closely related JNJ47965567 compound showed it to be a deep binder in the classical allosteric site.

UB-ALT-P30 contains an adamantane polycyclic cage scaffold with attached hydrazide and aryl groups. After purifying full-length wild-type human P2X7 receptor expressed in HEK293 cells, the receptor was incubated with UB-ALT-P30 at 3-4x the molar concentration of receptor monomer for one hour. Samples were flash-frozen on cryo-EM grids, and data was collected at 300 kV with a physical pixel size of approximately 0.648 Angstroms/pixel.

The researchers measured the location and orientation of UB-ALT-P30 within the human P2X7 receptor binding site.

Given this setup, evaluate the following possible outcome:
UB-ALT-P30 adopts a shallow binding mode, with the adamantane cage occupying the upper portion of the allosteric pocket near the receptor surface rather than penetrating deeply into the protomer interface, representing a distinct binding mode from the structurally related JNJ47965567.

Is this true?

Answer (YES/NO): YES